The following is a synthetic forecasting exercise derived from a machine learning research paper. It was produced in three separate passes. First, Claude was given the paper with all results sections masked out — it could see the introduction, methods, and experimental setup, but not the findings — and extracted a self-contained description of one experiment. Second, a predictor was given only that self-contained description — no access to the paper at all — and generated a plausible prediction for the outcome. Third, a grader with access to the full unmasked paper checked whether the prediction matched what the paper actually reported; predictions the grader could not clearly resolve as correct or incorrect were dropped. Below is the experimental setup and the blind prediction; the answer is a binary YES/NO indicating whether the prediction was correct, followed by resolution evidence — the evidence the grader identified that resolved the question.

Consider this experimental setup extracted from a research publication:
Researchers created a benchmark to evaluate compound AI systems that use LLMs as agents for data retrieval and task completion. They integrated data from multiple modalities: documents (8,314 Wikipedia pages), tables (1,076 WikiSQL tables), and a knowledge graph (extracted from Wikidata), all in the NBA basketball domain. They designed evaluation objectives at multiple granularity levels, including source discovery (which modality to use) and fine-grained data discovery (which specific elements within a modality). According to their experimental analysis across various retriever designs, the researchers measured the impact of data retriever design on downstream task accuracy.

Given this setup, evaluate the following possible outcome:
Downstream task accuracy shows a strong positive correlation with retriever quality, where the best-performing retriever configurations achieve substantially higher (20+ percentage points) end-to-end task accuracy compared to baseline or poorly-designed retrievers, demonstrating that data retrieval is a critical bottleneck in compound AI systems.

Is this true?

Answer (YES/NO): NO